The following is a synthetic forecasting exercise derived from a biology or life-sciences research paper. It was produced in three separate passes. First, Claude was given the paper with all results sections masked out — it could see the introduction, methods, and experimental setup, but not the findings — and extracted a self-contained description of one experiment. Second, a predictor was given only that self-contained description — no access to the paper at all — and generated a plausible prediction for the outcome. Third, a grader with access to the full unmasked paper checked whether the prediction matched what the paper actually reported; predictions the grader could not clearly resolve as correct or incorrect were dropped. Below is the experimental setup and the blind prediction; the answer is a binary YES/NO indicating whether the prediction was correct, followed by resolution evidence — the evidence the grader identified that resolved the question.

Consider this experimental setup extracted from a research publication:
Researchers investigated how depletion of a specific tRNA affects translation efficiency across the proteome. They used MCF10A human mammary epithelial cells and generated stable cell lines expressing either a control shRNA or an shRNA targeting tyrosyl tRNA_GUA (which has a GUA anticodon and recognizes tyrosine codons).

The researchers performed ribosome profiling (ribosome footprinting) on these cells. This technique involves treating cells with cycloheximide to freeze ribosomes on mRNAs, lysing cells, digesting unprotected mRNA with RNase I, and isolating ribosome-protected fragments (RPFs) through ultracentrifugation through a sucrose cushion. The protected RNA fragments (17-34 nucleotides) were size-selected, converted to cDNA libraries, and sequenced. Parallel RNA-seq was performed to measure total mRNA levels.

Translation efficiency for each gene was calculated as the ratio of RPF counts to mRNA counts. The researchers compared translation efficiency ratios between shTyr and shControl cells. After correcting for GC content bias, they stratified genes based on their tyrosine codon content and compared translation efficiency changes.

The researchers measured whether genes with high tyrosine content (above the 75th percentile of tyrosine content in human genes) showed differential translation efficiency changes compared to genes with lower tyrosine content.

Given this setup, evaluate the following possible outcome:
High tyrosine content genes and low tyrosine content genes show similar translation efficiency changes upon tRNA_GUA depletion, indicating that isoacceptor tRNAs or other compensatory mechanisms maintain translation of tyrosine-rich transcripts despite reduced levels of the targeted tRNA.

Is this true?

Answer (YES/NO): NO